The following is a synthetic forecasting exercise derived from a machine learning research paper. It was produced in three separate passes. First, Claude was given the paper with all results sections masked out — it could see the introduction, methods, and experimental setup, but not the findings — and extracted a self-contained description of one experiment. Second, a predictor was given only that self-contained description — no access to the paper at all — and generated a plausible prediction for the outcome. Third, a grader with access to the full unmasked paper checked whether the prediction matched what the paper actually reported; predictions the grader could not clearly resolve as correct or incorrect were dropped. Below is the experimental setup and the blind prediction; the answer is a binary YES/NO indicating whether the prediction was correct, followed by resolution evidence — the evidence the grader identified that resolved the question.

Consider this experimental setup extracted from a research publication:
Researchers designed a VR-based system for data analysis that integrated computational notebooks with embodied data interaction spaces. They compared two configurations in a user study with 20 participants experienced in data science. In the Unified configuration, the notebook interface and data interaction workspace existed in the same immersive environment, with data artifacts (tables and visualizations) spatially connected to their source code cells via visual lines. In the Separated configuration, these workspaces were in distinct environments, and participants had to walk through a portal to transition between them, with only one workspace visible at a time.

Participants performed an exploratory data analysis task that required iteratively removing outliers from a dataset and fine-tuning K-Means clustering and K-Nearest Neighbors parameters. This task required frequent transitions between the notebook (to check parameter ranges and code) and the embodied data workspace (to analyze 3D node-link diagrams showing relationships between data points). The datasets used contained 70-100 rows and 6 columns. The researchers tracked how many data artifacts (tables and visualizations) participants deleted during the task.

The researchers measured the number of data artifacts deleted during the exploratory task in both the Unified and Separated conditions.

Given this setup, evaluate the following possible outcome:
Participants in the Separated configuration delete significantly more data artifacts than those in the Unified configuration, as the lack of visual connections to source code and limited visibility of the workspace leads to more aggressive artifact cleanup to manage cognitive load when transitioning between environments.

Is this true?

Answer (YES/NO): NO